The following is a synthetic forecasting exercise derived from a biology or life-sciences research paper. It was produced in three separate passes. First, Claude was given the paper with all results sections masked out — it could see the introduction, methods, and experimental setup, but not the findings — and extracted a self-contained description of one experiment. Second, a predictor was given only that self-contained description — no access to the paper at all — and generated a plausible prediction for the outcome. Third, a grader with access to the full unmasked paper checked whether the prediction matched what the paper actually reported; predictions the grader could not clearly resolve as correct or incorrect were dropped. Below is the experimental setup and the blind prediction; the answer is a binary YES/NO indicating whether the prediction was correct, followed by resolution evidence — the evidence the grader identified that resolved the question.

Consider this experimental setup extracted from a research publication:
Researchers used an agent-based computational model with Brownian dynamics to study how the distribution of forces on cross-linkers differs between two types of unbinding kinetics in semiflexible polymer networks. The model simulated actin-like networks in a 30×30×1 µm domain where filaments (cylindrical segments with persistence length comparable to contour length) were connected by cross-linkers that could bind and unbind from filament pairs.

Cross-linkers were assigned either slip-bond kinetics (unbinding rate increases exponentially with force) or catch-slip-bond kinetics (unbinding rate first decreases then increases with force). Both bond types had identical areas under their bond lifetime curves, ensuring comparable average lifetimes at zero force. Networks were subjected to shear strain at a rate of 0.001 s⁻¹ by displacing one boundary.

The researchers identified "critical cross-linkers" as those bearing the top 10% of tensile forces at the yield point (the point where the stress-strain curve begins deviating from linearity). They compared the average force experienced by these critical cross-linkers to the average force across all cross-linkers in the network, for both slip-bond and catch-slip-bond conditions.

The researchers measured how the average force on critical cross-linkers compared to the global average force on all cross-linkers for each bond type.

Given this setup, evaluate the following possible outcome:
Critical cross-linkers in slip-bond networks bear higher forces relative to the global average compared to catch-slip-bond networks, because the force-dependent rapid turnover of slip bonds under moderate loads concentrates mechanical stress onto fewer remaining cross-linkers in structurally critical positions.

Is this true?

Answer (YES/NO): NO